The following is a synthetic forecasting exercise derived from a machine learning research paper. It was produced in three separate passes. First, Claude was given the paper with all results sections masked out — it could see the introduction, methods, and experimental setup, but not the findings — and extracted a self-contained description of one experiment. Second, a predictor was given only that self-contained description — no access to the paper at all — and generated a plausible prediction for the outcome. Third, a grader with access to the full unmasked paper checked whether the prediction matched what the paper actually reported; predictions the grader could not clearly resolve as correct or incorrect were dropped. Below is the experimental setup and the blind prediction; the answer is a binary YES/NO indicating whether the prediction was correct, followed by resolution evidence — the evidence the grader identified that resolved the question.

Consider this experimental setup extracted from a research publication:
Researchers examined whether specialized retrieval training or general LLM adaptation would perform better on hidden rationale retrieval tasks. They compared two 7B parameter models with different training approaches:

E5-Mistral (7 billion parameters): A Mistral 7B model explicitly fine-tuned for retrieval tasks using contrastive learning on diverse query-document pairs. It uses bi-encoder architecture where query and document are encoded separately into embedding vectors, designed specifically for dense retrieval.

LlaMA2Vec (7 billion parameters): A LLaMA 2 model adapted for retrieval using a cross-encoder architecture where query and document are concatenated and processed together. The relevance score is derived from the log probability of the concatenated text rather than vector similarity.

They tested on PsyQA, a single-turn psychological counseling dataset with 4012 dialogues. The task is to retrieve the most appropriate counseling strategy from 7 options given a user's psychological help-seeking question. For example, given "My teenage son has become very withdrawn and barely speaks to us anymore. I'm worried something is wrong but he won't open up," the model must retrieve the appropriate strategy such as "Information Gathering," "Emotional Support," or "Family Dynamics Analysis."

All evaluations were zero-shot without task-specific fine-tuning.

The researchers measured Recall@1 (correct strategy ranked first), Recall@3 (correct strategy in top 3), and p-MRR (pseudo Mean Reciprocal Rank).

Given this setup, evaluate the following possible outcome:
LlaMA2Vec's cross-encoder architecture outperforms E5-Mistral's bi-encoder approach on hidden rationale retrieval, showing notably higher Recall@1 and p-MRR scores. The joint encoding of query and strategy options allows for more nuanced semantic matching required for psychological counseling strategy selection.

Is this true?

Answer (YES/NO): YES